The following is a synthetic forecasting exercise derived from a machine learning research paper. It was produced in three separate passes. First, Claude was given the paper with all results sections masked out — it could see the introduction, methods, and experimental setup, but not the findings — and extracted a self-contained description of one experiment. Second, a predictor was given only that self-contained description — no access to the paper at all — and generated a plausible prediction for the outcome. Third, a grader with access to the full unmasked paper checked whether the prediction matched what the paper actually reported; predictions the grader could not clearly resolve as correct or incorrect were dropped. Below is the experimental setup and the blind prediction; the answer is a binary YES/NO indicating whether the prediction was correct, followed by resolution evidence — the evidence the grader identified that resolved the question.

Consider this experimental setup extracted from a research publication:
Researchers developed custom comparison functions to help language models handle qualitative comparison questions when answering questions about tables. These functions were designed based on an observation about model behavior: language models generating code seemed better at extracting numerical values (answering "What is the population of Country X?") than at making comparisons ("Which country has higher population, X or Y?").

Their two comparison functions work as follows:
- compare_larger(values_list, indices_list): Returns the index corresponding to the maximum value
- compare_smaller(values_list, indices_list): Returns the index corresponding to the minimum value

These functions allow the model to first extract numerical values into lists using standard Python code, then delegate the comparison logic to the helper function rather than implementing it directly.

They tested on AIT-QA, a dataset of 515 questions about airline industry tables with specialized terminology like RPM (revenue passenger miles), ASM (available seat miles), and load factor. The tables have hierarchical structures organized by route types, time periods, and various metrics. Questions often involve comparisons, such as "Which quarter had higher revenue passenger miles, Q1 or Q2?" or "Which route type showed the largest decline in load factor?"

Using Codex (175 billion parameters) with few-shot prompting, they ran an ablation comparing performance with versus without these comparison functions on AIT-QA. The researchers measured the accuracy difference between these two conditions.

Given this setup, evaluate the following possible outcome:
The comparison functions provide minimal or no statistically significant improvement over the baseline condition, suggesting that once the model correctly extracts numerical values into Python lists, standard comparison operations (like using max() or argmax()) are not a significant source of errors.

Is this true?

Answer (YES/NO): YES